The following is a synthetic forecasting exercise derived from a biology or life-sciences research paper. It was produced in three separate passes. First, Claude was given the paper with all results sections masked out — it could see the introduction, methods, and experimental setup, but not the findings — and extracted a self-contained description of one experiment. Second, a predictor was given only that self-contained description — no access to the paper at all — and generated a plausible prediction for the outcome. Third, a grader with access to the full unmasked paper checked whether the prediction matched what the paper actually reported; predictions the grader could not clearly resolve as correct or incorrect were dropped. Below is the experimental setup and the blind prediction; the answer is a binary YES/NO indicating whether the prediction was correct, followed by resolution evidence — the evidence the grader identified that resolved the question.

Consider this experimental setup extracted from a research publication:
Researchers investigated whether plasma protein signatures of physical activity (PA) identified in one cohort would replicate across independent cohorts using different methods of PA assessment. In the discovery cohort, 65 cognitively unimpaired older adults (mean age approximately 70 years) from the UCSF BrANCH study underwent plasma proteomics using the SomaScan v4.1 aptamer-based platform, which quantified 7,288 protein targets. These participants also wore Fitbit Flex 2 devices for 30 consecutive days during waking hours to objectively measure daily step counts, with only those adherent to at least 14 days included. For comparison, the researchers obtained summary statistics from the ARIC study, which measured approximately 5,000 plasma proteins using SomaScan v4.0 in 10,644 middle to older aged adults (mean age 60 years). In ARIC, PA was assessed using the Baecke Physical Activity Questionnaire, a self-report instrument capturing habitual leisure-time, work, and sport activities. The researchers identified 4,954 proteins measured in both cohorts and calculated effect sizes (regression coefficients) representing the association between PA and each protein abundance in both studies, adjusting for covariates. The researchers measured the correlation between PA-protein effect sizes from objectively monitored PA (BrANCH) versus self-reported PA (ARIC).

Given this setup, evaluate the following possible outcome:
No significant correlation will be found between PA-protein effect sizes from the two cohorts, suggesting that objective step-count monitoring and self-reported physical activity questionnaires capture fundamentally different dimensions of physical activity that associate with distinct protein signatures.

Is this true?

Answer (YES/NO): NO